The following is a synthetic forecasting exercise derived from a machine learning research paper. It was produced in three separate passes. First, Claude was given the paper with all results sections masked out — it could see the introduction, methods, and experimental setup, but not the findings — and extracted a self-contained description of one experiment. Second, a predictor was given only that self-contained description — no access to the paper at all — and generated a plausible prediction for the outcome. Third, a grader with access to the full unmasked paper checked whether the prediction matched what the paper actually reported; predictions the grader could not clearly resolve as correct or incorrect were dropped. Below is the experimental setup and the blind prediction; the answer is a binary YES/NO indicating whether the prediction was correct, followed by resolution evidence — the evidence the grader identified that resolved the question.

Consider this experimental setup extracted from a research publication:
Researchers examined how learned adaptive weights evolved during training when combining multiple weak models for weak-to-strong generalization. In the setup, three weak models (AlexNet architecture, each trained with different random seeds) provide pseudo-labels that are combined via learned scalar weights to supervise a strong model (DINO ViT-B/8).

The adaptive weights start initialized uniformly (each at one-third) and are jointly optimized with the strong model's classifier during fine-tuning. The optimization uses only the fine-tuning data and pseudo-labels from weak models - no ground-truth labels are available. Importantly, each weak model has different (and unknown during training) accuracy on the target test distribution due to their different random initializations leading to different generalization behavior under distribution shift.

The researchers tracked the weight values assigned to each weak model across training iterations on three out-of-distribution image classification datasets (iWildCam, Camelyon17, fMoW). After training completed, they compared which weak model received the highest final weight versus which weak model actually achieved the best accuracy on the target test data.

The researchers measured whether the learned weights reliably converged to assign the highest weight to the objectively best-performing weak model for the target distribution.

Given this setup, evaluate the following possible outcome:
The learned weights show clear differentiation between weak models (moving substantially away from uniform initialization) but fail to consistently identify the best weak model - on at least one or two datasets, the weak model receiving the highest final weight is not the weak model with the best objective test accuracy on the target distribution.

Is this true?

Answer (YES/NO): YES